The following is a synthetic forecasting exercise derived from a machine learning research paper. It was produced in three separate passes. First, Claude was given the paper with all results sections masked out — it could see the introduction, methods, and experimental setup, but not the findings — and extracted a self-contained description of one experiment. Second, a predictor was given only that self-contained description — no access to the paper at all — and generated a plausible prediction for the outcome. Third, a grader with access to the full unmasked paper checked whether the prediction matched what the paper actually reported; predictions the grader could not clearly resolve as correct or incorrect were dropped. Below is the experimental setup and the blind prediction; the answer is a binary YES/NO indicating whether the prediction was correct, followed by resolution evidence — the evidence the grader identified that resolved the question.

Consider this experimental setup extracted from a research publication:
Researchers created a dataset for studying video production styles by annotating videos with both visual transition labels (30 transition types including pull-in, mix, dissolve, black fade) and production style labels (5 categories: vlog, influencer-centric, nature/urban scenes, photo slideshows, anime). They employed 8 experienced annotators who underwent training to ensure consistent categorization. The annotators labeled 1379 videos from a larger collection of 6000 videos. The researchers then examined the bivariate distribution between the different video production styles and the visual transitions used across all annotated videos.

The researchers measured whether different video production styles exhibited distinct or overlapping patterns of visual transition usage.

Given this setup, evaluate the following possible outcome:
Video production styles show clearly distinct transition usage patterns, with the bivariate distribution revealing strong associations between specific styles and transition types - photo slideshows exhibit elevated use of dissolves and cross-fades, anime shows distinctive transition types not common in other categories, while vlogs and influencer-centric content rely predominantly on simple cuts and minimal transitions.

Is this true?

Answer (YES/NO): NO